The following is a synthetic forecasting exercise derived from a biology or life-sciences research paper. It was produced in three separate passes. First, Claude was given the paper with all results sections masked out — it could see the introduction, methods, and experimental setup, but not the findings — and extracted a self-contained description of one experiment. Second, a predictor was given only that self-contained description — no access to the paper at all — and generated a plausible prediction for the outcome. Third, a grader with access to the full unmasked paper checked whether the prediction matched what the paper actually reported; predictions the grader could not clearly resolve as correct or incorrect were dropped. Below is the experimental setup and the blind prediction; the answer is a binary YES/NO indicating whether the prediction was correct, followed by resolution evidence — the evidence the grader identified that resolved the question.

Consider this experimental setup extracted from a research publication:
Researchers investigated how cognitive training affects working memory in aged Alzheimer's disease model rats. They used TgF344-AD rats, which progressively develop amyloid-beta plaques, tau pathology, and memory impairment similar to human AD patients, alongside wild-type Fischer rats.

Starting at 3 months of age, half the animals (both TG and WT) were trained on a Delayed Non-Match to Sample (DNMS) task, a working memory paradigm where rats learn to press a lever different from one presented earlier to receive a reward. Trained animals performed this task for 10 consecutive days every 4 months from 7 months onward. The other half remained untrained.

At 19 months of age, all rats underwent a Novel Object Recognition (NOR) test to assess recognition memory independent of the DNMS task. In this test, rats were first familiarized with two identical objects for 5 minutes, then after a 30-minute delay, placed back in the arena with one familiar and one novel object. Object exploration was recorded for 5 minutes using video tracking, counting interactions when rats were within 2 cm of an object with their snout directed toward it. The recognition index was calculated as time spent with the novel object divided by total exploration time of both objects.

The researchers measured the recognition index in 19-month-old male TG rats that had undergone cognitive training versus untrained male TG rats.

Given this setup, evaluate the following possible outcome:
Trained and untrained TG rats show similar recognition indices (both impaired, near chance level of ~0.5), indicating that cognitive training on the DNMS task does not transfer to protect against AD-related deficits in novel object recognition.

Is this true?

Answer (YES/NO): NO